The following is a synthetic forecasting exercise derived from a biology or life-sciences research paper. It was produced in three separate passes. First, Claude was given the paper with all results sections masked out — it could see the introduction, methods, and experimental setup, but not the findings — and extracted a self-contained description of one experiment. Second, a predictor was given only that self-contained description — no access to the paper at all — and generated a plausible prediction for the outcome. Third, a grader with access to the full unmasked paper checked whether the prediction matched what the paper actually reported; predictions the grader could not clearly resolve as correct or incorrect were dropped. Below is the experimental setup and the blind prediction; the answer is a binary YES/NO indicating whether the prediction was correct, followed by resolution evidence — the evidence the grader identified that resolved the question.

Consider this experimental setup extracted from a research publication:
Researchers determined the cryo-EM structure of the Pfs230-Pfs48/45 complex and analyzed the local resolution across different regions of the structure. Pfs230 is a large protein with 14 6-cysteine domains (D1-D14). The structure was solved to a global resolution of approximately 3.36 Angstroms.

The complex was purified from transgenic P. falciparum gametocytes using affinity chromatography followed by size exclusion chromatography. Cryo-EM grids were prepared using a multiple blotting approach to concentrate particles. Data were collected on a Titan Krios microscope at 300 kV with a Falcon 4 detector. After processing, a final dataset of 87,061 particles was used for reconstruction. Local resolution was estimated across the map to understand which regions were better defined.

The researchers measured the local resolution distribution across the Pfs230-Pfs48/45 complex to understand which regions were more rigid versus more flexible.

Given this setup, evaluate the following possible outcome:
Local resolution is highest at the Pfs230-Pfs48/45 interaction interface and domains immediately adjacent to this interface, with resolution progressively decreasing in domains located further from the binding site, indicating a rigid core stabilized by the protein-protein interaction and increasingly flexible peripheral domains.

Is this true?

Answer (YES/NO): YES